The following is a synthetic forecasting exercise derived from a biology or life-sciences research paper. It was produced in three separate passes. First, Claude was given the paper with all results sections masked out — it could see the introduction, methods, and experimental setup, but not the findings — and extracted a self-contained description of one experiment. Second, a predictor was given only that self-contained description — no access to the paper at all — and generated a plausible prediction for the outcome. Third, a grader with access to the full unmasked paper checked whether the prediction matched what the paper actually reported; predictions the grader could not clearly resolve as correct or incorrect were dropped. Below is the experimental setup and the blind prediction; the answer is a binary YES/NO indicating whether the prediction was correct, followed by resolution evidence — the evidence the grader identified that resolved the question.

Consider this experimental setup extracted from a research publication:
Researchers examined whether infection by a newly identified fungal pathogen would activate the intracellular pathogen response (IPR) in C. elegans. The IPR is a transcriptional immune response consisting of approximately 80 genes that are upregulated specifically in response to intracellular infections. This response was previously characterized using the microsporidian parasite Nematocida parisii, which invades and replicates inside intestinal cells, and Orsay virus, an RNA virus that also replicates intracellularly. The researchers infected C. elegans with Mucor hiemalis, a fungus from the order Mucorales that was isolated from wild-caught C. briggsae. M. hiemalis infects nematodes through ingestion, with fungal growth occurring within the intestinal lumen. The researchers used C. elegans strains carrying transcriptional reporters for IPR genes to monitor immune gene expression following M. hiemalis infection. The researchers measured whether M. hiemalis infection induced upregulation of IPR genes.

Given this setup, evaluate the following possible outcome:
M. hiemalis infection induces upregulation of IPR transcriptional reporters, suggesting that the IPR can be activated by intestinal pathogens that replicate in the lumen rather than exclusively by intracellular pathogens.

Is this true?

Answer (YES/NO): NO